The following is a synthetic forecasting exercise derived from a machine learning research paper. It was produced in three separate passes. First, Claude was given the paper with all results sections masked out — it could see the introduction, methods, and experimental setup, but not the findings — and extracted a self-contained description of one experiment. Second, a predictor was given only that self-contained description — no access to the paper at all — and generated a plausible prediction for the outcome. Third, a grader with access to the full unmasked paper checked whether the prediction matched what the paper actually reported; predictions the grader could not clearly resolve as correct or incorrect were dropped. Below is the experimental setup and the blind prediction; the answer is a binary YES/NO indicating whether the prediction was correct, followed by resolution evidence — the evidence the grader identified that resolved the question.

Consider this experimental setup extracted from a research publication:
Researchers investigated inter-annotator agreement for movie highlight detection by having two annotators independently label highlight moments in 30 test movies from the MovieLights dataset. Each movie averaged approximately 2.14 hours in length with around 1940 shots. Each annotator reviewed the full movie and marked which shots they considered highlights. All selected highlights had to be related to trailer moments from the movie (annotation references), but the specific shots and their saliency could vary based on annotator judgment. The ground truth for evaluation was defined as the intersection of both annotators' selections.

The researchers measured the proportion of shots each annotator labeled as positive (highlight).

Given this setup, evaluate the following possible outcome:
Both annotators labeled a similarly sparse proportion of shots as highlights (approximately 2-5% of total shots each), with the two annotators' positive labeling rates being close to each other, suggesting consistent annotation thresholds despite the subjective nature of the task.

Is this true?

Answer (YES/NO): NO